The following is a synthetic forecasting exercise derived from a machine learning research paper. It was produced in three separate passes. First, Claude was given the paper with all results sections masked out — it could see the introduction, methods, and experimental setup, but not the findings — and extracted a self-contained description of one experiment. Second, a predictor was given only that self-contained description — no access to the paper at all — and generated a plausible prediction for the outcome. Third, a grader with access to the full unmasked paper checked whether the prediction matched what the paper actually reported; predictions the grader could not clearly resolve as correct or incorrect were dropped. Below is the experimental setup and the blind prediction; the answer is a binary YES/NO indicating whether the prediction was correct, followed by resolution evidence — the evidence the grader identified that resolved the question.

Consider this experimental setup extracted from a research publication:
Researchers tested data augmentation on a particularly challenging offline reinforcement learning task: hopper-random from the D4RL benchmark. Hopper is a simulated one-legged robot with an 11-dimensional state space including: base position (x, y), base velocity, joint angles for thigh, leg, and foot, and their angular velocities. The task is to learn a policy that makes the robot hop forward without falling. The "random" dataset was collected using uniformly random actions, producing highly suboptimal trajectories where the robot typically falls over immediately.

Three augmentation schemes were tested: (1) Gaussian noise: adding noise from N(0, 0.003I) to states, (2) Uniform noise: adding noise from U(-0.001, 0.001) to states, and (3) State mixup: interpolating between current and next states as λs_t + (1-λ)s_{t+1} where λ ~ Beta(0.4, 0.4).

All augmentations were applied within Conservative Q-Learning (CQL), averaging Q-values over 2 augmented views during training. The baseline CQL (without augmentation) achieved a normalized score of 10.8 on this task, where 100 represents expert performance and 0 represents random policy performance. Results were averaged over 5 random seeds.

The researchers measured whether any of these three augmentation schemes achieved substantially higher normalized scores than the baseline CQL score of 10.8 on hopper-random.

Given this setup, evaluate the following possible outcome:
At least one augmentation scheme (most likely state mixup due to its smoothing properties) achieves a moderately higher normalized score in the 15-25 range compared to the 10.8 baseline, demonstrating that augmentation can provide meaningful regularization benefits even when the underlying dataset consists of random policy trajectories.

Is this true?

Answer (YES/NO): NO